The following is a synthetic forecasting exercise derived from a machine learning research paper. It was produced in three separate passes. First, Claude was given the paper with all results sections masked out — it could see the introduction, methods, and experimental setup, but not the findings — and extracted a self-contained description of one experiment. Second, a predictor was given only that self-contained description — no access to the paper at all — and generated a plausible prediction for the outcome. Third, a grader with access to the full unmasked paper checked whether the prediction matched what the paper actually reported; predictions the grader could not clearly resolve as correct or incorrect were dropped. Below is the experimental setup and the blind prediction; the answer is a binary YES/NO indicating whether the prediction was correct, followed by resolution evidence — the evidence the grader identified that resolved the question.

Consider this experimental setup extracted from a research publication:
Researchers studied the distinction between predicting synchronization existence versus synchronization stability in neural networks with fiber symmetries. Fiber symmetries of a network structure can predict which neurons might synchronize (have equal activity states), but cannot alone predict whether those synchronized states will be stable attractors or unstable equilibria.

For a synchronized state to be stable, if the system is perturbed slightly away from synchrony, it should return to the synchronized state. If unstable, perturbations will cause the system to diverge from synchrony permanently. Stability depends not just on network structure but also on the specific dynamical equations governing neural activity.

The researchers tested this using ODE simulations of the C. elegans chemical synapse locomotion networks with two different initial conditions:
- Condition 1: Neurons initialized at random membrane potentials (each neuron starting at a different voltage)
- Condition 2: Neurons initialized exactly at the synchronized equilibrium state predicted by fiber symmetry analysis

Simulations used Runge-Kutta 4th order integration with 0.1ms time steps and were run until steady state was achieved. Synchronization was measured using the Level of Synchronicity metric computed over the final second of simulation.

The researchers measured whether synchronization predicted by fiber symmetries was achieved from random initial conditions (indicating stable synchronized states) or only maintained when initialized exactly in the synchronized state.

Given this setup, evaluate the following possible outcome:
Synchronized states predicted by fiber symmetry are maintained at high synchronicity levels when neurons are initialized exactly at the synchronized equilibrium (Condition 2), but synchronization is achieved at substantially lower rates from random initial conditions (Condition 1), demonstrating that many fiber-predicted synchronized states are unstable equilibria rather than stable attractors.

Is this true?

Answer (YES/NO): NO